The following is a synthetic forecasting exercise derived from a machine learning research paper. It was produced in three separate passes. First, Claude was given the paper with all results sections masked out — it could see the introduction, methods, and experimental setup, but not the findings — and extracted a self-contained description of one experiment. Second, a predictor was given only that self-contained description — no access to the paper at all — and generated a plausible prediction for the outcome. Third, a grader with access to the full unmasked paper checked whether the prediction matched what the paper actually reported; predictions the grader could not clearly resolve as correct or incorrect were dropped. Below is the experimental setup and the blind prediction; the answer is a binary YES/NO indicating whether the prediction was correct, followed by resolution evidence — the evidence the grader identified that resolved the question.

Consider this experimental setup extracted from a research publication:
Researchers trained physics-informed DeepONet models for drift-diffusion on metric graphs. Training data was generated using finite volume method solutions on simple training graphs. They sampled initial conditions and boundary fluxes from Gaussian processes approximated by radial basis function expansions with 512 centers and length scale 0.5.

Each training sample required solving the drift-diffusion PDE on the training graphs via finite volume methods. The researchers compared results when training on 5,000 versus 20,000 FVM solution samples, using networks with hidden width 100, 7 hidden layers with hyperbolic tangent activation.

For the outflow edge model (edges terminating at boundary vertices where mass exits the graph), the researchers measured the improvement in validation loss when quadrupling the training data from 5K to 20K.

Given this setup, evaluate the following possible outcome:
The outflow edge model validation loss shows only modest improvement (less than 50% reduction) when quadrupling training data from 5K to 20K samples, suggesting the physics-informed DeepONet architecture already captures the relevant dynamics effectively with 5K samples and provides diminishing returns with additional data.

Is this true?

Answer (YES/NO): NO